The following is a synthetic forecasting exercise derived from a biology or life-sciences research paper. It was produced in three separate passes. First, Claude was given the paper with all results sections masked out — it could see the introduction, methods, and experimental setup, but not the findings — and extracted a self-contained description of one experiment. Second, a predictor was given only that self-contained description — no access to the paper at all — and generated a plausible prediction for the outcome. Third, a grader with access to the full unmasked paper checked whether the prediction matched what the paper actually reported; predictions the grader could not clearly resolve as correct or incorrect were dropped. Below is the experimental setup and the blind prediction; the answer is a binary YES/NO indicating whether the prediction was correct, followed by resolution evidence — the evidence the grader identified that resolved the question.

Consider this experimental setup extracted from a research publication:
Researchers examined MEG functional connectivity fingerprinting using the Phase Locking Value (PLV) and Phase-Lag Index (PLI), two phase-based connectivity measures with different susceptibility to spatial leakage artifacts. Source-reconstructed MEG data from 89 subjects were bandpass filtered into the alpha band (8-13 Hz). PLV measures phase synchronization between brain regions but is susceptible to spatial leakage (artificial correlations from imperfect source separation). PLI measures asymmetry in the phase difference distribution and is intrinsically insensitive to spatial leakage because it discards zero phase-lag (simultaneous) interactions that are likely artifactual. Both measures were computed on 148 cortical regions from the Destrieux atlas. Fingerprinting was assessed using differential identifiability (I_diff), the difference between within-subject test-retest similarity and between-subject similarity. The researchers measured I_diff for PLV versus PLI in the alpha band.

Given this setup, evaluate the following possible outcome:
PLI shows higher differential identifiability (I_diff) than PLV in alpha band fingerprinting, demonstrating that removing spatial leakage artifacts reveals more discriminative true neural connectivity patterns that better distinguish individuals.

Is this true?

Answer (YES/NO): YES